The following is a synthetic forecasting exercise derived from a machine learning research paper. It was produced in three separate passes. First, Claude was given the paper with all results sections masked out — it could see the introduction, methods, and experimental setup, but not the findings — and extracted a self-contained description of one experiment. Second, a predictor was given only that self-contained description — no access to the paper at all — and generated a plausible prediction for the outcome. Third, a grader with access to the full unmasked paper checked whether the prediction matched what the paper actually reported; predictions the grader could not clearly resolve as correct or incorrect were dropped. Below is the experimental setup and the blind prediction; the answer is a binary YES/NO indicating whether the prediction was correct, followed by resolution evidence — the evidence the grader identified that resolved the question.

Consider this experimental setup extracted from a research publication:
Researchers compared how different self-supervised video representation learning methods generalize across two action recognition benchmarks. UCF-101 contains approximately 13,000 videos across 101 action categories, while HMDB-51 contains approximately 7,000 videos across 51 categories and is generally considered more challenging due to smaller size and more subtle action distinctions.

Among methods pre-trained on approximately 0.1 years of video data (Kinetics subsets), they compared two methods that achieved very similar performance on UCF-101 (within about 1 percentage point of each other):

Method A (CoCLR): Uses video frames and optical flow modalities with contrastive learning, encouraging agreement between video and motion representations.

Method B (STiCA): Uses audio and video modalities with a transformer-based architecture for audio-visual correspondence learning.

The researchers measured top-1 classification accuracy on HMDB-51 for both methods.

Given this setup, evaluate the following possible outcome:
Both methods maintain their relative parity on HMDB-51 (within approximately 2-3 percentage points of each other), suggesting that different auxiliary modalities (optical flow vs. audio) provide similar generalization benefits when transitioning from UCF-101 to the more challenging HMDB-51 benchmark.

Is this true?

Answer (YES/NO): NO